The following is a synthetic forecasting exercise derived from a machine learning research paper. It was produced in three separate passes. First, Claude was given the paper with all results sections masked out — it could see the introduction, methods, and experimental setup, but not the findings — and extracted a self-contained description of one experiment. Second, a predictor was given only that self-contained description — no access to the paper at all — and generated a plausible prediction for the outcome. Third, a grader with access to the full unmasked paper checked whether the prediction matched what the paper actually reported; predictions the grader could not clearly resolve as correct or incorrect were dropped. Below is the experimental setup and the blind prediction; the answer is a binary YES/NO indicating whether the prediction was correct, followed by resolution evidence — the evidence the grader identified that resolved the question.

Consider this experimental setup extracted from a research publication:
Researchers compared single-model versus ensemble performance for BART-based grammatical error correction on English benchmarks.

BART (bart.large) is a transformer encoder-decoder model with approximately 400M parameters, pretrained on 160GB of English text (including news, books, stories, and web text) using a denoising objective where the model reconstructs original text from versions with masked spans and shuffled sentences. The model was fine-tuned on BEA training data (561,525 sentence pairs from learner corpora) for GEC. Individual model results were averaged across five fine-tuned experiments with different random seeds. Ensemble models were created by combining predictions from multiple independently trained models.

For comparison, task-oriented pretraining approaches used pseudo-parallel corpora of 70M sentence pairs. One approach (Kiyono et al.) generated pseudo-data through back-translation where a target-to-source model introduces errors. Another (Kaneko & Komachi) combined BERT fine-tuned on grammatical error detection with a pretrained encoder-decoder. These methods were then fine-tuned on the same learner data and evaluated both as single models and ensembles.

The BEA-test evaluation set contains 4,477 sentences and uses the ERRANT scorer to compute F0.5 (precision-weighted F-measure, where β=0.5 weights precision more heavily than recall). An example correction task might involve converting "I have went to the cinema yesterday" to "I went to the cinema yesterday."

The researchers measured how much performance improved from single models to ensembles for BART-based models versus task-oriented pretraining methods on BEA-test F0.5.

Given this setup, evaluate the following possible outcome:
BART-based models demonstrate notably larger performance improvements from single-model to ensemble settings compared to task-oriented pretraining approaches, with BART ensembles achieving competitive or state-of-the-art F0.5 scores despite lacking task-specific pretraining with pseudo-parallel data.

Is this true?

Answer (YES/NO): NO